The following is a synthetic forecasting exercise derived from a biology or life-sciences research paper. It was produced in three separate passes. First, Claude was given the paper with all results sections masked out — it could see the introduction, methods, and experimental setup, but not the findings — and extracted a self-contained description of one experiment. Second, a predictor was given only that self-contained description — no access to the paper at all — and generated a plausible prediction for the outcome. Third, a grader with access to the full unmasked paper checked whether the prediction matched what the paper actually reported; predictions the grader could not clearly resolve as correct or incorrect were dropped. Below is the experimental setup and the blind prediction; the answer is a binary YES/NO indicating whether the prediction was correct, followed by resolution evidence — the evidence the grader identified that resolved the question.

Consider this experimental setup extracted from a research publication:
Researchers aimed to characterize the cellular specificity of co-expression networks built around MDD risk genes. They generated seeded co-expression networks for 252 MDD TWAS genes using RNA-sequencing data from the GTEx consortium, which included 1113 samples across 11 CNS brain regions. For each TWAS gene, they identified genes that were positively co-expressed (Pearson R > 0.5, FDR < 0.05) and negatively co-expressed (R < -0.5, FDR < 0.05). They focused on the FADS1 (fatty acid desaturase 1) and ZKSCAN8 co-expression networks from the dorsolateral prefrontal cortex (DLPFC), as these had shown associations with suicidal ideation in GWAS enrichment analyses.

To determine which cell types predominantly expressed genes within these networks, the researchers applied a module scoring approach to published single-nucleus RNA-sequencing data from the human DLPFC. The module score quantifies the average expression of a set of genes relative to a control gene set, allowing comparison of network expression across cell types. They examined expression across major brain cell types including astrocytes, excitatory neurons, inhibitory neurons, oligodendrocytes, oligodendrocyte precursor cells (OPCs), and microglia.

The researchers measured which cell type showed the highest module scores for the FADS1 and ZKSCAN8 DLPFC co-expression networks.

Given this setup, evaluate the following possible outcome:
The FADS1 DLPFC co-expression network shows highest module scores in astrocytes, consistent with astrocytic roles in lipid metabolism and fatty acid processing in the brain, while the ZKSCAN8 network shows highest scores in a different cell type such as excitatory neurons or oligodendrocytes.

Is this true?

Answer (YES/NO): NO